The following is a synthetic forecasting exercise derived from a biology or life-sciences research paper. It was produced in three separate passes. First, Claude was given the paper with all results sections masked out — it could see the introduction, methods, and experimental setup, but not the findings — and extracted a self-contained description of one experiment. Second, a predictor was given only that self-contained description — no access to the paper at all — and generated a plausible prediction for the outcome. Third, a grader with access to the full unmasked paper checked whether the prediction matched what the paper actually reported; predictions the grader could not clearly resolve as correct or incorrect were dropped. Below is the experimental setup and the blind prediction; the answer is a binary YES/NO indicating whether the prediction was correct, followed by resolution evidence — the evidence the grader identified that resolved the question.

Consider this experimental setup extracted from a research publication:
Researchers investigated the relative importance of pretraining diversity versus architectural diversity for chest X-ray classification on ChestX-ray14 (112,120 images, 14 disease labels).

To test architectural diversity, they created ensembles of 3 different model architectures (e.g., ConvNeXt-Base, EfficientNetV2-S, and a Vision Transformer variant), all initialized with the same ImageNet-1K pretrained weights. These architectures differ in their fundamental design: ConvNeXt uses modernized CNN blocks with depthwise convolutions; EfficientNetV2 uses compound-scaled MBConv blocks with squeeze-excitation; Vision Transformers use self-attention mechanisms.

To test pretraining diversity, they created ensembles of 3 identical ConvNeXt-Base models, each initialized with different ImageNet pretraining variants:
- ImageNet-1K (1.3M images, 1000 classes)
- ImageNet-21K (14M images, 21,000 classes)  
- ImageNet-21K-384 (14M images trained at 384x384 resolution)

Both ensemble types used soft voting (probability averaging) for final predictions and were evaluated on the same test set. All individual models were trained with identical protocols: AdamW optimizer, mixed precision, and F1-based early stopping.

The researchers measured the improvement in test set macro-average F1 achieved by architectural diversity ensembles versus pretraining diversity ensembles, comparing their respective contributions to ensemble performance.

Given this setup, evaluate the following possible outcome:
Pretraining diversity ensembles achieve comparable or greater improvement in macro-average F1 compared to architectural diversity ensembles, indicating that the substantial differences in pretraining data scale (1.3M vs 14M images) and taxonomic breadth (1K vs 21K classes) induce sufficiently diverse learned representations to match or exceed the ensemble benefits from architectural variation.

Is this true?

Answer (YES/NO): YES